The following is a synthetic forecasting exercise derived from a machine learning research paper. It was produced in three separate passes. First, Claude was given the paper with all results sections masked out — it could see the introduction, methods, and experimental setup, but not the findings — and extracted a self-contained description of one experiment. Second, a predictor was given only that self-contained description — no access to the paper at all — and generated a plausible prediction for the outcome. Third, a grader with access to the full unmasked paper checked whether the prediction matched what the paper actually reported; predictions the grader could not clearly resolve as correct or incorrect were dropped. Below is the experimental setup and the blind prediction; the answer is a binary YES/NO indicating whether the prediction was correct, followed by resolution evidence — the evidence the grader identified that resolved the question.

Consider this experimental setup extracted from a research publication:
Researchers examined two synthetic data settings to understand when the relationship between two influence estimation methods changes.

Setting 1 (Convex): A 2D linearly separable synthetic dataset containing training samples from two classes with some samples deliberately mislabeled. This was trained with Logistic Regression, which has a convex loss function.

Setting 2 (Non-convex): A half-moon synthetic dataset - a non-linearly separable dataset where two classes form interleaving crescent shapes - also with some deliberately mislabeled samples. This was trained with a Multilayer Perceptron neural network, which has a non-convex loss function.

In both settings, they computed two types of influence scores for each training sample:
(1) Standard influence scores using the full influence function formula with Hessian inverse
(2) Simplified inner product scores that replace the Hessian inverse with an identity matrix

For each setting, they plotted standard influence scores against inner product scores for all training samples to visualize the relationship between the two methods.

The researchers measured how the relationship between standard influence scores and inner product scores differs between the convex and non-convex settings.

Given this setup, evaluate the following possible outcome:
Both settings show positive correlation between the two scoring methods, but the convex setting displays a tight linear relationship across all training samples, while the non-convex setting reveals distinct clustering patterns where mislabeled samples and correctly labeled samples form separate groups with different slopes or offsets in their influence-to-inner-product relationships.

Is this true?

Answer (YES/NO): NO